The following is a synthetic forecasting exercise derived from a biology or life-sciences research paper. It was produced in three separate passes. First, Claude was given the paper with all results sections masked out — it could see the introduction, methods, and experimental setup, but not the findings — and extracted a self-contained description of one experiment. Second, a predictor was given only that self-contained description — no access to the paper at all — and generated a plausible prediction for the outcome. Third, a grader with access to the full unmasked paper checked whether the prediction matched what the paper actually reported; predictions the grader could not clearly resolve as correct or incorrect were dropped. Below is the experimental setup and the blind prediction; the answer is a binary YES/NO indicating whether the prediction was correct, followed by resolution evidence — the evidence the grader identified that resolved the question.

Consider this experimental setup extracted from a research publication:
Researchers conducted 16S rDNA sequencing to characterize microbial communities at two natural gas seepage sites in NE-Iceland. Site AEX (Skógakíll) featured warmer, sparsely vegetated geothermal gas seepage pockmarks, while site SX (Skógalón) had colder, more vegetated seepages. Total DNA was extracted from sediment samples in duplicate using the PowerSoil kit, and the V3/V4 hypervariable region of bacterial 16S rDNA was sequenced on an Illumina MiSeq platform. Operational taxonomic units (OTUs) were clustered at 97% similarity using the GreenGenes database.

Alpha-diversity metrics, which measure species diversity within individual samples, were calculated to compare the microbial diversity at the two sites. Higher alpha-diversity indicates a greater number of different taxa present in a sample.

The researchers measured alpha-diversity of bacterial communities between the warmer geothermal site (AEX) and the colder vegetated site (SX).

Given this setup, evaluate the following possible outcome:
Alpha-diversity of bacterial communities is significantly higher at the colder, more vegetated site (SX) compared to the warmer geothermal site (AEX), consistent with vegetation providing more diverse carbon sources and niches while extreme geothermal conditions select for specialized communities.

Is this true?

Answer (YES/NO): YES